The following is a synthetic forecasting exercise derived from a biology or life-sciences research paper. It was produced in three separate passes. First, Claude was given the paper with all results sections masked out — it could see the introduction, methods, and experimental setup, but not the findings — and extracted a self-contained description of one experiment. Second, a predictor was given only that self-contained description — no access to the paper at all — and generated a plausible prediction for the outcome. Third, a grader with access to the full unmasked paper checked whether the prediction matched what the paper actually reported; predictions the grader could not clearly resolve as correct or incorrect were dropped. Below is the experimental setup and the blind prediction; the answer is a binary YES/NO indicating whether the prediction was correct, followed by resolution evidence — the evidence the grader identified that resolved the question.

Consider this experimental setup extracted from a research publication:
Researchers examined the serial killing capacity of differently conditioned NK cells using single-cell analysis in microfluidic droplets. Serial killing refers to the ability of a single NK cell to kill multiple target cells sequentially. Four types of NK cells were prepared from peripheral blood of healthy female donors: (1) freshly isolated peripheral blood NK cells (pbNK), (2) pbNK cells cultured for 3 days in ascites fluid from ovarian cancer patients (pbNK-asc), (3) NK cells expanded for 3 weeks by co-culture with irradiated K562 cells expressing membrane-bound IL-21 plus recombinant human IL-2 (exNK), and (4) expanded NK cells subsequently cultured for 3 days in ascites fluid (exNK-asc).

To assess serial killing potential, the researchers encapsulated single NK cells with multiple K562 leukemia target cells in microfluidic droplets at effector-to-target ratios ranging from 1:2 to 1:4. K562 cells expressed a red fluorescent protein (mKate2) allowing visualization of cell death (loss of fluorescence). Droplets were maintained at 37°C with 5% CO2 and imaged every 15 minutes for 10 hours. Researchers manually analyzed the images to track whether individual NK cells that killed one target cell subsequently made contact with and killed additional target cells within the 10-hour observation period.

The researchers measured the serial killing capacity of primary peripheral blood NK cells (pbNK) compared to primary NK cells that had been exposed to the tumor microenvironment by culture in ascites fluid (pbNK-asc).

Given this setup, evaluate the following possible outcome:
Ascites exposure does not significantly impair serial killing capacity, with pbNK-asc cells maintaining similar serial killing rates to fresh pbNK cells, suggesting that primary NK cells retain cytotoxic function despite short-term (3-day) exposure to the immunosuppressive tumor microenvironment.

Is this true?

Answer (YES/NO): NO